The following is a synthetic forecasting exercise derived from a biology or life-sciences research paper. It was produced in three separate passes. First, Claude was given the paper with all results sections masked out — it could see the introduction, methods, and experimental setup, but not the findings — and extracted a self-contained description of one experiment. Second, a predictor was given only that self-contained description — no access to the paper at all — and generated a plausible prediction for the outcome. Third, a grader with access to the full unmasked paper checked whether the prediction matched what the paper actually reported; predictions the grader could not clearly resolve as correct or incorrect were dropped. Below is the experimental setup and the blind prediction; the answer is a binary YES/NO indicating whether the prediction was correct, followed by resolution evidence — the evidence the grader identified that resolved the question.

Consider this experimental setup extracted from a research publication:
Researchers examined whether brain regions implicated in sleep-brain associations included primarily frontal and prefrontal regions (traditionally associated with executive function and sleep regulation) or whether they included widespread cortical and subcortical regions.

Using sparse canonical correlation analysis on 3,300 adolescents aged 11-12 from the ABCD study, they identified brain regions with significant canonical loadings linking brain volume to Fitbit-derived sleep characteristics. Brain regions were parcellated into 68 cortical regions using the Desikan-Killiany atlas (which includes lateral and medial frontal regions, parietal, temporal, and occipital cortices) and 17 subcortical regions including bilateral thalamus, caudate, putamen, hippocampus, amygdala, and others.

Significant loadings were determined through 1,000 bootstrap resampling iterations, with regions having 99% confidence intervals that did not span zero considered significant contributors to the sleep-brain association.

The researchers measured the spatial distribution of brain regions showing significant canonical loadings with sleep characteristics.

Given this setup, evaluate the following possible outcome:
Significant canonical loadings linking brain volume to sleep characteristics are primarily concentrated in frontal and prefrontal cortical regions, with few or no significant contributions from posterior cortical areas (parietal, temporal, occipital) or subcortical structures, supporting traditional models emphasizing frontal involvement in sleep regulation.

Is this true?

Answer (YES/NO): NO